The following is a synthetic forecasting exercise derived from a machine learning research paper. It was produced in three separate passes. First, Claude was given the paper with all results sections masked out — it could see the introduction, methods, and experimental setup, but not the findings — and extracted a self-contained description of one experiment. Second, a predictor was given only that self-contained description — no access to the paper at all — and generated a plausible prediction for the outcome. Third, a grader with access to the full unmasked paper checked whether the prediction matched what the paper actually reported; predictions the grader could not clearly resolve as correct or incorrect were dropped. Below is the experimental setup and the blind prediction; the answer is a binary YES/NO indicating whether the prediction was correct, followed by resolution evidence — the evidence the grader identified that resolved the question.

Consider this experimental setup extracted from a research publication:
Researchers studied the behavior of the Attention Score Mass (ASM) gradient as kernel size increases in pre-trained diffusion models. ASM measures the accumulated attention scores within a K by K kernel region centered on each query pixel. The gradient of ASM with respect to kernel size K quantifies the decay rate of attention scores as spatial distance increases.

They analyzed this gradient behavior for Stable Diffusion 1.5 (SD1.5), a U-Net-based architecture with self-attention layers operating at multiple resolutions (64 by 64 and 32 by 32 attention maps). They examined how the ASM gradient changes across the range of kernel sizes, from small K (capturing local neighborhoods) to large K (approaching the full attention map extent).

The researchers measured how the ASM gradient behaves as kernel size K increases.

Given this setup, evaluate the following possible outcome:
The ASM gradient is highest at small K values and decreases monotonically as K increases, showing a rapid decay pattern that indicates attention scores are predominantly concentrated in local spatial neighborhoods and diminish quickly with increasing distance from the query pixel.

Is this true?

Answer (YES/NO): YES